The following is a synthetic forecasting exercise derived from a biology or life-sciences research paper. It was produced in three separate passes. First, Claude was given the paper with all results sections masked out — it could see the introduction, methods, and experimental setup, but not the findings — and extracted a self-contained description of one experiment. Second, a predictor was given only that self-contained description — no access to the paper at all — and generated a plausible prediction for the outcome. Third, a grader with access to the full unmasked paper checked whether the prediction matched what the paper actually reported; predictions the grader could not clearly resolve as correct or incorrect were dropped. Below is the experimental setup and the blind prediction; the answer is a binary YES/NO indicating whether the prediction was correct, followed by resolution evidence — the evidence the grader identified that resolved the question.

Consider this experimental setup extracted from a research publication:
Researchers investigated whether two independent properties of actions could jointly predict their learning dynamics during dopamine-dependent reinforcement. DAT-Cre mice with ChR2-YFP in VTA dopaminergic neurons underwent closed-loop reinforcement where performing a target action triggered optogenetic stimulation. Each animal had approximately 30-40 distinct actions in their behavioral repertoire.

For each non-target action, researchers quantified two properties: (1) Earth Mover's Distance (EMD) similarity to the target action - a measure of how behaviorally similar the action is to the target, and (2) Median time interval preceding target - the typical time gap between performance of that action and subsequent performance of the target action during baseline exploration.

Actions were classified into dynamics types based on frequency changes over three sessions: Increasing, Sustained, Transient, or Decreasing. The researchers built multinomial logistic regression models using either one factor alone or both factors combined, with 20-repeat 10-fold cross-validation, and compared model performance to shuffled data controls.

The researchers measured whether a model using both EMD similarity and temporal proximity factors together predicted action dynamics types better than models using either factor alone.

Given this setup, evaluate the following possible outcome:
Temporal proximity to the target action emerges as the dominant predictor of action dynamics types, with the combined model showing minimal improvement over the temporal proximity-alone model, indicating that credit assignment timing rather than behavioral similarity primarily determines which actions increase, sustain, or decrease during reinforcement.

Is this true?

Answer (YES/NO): NO